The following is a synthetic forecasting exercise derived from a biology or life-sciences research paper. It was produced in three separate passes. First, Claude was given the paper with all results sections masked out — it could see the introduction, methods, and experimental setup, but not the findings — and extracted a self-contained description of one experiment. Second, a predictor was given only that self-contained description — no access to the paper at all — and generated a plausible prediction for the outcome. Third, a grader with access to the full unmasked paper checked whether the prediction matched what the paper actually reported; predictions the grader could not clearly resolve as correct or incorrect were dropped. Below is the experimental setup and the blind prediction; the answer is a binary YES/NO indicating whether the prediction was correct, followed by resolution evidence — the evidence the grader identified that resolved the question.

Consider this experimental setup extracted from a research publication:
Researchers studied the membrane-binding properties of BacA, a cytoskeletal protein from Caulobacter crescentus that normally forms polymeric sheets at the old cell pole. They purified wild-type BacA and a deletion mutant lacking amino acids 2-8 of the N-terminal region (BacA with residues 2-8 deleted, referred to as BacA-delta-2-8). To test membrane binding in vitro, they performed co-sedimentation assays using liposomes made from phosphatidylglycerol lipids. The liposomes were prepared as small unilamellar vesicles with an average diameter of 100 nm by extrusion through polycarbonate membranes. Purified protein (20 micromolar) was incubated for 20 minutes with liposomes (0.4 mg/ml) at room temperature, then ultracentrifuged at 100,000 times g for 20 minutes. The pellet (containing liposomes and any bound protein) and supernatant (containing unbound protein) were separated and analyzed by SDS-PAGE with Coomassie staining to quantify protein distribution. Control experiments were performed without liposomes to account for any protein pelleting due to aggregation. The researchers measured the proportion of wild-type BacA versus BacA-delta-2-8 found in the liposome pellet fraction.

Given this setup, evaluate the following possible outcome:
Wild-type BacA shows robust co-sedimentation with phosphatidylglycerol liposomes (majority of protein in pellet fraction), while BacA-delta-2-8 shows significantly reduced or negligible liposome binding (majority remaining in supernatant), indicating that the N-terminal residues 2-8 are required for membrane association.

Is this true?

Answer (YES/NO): YES